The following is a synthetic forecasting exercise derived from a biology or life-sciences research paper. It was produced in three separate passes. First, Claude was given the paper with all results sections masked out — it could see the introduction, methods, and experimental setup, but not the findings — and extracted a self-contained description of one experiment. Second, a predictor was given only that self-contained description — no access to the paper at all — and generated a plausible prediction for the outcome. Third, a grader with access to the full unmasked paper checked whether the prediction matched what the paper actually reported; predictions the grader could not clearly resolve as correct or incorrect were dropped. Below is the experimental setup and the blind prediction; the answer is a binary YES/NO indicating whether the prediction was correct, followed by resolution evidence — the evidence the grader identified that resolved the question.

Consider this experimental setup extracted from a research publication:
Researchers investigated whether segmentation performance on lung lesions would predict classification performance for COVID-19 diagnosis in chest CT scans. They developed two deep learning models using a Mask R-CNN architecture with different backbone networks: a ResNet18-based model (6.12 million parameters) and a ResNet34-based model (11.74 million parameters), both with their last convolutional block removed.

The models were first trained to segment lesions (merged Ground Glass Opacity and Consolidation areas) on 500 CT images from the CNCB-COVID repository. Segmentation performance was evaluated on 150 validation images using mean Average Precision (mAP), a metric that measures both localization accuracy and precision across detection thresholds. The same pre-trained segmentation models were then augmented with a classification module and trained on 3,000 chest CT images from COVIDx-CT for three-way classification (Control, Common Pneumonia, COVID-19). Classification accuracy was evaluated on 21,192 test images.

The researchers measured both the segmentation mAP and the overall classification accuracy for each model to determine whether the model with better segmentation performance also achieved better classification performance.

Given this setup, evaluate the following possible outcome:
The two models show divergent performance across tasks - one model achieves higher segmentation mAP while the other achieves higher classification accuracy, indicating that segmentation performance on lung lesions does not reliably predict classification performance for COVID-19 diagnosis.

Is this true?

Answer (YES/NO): YES